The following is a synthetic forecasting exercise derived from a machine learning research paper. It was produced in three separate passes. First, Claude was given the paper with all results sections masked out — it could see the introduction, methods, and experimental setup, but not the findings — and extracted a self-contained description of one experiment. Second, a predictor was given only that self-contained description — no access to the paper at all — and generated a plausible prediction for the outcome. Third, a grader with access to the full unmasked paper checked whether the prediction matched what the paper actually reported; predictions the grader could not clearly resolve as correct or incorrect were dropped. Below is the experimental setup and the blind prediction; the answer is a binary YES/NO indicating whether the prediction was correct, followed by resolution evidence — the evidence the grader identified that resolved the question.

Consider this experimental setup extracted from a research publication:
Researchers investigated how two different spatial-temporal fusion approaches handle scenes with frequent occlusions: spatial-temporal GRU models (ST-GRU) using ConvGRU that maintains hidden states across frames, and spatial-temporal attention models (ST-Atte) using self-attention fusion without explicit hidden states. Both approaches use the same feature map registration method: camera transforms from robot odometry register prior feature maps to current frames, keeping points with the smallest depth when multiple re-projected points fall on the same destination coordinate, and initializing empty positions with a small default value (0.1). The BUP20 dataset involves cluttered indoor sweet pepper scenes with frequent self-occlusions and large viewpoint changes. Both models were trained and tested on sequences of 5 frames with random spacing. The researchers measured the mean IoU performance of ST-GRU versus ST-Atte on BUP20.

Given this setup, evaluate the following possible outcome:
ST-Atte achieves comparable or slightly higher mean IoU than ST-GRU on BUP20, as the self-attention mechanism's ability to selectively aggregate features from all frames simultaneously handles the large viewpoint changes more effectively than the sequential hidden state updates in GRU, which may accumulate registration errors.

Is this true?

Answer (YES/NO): YES